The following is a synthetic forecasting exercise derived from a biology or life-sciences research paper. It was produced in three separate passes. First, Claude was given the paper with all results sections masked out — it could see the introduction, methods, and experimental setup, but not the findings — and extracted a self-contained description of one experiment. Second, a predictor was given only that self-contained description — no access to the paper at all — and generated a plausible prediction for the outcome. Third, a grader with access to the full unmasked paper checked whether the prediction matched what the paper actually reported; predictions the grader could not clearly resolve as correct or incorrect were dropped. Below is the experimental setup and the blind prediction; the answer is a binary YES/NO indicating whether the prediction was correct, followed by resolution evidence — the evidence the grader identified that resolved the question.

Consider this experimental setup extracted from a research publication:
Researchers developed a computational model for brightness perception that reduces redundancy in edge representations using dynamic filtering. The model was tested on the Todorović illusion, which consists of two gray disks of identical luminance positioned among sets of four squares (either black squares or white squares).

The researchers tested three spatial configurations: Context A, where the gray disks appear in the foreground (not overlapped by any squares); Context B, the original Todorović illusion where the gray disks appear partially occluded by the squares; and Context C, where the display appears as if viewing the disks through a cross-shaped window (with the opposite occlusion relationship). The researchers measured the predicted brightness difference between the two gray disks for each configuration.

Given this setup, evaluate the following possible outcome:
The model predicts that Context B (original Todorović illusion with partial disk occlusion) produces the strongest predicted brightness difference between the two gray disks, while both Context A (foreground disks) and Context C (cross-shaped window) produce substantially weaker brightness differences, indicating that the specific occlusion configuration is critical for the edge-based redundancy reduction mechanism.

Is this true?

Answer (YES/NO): NO